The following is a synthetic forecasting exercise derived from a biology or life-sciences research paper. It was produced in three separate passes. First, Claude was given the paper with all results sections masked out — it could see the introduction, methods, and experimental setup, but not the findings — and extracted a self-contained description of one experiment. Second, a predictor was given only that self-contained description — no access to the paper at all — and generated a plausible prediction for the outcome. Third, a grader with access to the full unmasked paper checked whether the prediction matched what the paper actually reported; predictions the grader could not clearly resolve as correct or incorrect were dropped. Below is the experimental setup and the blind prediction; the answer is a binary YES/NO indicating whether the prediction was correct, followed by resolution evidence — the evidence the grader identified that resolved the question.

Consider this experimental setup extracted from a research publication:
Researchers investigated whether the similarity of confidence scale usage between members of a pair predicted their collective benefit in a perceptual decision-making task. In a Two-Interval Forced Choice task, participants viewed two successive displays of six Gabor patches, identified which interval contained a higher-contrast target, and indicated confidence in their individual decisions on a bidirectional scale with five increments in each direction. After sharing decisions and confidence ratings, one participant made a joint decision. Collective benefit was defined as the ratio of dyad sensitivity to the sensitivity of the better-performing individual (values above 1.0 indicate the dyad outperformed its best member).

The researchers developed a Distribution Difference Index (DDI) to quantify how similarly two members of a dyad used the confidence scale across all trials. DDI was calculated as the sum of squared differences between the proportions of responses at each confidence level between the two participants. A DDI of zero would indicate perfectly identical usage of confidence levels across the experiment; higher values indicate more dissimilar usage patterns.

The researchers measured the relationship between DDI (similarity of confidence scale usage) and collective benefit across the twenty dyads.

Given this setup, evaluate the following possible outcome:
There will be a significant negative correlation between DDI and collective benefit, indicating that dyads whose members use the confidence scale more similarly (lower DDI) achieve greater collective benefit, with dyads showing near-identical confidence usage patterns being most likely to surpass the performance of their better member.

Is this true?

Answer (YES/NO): NO